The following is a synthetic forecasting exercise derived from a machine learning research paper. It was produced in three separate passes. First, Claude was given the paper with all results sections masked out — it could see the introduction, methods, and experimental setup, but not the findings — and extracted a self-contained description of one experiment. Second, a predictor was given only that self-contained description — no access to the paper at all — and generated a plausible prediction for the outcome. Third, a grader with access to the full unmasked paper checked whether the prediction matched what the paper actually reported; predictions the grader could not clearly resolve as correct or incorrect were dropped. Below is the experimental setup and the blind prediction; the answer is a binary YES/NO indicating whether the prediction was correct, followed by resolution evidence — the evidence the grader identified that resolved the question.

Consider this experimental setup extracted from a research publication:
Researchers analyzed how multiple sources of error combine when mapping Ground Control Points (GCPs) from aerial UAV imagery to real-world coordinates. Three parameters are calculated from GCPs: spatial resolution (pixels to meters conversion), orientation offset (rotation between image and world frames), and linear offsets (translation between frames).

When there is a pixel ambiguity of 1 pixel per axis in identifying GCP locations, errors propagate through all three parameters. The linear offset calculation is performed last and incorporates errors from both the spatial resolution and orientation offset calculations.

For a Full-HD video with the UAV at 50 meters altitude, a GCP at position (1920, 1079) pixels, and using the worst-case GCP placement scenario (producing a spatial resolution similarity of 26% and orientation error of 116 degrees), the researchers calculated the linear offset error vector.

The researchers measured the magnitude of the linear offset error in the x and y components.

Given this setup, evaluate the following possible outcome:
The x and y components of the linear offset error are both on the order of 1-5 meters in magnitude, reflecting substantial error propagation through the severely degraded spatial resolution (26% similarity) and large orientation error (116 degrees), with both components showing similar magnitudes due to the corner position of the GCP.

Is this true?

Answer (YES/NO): NO